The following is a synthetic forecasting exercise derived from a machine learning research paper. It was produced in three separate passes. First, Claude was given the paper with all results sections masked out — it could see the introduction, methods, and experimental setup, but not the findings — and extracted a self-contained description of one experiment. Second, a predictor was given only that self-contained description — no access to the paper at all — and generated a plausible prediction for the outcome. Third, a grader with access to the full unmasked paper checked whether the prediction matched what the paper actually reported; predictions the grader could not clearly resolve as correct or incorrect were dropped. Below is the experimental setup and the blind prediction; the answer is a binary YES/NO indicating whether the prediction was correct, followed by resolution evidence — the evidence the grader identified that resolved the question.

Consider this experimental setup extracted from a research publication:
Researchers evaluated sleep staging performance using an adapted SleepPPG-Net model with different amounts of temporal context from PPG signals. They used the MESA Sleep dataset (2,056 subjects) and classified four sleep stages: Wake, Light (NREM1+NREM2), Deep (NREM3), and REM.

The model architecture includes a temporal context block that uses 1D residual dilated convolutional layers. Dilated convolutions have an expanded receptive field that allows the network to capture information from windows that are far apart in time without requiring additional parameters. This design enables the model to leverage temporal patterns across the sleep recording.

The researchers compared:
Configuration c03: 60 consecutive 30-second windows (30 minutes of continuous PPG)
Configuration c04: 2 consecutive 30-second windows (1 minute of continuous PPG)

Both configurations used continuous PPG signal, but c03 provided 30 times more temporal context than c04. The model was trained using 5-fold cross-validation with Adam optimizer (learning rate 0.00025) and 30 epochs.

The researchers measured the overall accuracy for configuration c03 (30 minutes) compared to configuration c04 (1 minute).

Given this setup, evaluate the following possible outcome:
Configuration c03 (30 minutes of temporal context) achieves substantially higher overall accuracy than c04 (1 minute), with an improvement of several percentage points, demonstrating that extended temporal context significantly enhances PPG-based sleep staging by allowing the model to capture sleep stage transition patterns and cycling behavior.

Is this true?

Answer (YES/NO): YES